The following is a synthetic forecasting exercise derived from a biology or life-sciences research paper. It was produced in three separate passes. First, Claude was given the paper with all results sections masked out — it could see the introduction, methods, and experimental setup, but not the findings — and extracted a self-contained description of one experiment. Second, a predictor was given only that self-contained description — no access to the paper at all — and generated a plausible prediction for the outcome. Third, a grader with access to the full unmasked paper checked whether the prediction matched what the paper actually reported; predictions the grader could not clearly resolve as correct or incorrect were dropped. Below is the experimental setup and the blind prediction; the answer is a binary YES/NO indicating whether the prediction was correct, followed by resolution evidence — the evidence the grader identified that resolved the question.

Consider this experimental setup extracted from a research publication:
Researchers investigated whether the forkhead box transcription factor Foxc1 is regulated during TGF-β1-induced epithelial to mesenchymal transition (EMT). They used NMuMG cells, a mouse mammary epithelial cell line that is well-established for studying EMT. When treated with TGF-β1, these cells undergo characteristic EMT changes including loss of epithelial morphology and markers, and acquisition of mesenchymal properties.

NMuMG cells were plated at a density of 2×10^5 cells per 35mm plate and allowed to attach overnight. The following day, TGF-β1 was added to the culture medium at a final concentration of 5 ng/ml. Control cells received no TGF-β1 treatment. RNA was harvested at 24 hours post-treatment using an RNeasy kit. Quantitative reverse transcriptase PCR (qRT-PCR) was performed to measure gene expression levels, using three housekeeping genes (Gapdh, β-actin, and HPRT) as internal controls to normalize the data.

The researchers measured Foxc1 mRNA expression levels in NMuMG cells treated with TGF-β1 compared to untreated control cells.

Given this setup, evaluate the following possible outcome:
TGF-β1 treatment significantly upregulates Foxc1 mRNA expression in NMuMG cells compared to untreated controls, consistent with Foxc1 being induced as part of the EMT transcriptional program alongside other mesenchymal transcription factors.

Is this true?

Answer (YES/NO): YES